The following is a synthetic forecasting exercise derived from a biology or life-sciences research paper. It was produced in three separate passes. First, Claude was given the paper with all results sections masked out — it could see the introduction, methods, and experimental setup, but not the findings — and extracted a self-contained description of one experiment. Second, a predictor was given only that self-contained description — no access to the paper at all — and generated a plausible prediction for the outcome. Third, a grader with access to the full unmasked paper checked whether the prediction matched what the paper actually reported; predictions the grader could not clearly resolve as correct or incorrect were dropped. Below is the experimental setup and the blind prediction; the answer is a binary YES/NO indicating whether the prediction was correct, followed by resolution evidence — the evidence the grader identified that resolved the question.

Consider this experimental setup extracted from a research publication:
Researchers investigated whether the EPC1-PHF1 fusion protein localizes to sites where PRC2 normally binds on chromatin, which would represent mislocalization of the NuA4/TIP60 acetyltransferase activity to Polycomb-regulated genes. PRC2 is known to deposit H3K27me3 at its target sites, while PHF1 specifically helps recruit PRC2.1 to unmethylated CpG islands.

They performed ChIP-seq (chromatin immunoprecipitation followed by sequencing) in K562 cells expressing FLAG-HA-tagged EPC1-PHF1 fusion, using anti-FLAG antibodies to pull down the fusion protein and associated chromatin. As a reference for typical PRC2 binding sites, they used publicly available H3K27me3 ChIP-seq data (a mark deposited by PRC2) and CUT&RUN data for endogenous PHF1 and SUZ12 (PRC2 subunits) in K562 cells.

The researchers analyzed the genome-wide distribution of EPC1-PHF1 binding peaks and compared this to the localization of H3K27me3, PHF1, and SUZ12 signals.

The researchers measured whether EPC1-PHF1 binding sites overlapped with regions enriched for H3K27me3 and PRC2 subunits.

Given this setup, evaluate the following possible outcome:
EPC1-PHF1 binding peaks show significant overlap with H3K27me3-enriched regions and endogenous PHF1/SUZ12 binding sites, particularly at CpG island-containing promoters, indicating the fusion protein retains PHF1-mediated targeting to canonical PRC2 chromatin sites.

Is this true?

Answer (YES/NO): YES